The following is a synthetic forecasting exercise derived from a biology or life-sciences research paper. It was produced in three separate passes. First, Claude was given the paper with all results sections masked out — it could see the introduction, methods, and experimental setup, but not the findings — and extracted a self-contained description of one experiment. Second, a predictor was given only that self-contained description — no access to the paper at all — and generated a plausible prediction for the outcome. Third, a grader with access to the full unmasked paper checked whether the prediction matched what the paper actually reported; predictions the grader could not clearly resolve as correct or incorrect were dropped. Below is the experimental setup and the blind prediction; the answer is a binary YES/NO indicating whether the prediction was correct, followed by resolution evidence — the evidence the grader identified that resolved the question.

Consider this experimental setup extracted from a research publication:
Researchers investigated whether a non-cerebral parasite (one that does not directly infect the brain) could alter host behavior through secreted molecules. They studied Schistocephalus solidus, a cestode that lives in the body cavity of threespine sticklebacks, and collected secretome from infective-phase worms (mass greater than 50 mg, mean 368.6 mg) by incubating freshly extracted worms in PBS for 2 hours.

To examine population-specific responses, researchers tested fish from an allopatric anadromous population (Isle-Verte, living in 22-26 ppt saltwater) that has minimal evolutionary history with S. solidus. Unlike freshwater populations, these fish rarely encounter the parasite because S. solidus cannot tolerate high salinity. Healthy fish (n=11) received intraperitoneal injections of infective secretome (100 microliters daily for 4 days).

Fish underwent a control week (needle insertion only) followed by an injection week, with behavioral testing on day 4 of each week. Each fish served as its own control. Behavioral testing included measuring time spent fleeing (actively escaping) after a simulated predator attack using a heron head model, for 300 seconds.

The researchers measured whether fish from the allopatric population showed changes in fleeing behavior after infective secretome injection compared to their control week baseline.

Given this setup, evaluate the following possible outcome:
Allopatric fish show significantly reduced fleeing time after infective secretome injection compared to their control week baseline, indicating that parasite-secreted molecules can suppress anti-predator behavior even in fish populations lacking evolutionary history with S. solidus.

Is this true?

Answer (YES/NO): NO